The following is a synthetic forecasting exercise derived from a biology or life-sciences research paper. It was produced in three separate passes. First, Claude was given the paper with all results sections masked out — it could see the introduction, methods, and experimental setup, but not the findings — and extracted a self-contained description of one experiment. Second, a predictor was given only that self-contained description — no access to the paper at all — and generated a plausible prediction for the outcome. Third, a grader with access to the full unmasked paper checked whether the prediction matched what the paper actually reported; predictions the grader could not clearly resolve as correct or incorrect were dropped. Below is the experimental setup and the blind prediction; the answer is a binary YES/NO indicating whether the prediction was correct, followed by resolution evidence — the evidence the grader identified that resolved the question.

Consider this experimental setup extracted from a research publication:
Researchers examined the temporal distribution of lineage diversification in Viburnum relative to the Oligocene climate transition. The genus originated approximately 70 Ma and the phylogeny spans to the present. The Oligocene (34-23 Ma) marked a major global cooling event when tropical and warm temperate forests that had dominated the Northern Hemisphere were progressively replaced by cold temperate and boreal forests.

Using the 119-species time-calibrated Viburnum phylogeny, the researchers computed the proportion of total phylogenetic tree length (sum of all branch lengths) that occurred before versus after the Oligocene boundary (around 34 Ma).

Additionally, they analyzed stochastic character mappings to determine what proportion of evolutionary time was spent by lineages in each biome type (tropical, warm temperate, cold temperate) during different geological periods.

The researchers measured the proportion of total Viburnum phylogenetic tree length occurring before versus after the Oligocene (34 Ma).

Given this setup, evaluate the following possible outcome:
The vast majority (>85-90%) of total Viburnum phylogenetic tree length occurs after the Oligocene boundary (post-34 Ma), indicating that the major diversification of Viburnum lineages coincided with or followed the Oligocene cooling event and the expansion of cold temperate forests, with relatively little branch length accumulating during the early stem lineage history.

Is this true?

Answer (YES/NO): YES